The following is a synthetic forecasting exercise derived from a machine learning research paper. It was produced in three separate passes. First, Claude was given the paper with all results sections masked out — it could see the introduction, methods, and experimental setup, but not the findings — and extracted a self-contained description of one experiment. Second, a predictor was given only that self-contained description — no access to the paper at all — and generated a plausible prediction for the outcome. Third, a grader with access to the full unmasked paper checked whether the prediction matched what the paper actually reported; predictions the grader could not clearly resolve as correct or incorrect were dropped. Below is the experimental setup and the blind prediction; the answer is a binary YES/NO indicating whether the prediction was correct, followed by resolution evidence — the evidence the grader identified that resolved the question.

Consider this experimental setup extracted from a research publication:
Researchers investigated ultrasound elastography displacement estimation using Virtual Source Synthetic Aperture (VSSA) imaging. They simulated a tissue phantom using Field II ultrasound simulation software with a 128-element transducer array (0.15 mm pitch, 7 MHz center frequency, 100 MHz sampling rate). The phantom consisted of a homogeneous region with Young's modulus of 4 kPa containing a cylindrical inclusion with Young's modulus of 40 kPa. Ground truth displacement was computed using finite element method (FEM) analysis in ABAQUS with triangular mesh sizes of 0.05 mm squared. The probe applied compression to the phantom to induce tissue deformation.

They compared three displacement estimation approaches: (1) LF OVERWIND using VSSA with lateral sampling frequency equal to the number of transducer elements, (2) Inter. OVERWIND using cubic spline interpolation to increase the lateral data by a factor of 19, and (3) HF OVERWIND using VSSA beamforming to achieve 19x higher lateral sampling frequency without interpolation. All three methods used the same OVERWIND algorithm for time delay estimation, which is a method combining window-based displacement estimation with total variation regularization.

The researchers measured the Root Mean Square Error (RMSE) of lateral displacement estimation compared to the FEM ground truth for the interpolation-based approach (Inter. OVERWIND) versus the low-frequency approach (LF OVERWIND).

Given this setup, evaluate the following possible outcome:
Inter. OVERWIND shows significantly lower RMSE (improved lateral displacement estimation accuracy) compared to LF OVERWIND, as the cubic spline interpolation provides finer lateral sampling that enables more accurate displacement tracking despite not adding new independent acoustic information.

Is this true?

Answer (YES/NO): YES